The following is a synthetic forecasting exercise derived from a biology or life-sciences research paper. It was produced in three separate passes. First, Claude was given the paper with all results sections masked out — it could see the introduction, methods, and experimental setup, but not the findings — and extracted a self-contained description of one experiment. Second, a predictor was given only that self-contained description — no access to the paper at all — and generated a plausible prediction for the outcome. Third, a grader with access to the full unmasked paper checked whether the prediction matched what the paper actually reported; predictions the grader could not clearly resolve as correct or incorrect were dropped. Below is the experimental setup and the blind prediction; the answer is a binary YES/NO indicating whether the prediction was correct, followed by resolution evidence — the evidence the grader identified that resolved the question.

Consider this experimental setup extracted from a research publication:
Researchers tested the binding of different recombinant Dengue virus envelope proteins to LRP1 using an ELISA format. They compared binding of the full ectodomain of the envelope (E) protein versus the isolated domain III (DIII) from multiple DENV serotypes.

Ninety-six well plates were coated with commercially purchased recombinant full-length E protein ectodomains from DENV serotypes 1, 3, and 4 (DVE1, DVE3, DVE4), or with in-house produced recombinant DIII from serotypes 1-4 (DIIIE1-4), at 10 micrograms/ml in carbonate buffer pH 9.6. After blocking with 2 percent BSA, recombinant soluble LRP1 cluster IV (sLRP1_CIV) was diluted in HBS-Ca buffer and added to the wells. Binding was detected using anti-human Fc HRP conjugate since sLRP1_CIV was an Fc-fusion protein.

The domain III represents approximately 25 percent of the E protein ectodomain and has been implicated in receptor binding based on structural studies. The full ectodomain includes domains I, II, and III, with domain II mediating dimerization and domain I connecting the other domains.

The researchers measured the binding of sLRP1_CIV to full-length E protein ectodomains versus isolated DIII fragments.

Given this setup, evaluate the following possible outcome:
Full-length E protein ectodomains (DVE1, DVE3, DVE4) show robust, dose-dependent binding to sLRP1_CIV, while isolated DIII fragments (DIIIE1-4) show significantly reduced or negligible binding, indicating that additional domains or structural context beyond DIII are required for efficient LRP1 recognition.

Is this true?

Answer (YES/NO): NO